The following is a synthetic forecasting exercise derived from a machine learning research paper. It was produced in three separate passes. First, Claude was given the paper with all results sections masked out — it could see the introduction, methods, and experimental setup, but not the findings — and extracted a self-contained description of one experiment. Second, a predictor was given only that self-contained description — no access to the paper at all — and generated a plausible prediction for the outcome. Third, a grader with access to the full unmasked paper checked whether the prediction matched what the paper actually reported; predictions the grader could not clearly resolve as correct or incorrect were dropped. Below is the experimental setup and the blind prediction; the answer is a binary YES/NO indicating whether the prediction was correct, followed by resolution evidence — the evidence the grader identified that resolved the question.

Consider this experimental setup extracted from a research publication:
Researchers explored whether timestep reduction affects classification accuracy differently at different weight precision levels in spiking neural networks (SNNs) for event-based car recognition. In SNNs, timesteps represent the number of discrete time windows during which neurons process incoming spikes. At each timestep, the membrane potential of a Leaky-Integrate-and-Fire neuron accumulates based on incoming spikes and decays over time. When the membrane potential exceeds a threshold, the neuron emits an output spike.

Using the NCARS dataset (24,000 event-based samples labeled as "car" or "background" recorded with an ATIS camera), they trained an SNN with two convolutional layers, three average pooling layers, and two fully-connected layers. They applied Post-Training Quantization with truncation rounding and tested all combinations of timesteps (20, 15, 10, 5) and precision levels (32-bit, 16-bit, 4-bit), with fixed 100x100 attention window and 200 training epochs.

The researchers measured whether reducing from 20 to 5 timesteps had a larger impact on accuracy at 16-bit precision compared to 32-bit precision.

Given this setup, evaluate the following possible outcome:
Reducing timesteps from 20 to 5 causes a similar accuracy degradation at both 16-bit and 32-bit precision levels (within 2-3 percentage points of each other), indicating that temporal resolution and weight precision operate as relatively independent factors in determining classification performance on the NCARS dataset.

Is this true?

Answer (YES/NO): YES